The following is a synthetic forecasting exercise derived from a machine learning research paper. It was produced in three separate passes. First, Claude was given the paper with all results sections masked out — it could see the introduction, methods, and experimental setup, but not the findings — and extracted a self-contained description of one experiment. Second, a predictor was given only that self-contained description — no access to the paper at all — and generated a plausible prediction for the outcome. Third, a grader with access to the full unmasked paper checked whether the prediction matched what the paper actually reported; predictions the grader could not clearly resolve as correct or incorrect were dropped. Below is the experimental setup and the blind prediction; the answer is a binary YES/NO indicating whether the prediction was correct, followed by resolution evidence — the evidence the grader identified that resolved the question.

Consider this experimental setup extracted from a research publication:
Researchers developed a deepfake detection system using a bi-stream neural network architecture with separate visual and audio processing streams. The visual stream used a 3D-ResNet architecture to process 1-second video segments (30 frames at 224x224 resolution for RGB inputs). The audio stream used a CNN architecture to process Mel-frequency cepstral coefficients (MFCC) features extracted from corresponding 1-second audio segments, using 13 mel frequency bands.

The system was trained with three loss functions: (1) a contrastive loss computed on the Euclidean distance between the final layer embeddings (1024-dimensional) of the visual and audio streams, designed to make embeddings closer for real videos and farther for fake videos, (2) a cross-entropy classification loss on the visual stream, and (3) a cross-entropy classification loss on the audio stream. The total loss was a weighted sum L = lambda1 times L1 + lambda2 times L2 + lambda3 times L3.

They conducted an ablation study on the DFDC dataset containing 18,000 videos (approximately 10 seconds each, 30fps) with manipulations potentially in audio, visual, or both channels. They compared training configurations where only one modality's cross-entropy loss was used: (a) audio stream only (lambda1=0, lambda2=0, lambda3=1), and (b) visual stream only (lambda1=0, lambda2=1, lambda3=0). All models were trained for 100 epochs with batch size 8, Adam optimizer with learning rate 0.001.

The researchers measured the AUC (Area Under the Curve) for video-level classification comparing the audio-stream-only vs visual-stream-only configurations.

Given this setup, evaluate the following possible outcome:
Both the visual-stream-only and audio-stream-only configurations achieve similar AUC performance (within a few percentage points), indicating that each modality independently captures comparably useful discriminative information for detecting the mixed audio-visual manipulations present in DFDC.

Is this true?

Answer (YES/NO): NO